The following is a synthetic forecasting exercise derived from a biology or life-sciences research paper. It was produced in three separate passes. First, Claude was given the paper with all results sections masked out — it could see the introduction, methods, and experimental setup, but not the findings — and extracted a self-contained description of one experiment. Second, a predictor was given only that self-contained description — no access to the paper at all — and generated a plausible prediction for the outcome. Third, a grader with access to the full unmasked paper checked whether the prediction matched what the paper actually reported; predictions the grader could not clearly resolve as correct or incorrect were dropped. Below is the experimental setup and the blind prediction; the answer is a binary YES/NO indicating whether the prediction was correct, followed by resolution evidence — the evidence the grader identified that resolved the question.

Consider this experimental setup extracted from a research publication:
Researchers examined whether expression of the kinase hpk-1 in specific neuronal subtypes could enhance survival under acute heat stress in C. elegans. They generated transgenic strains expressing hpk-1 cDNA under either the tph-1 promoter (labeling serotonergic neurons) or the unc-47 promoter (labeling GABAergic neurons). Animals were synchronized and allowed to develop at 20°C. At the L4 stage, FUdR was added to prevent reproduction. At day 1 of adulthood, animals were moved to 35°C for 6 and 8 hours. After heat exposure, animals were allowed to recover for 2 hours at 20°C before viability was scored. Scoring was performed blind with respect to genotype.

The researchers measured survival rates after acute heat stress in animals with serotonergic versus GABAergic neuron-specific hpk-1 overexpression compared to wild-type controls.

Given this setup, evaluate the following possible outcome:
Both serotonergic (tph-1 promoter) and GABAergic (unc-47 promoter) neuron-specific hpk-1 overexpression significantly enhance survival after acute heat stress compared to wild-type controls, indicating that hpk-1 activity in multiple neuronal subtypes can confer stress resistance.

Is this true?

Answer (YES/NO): NO